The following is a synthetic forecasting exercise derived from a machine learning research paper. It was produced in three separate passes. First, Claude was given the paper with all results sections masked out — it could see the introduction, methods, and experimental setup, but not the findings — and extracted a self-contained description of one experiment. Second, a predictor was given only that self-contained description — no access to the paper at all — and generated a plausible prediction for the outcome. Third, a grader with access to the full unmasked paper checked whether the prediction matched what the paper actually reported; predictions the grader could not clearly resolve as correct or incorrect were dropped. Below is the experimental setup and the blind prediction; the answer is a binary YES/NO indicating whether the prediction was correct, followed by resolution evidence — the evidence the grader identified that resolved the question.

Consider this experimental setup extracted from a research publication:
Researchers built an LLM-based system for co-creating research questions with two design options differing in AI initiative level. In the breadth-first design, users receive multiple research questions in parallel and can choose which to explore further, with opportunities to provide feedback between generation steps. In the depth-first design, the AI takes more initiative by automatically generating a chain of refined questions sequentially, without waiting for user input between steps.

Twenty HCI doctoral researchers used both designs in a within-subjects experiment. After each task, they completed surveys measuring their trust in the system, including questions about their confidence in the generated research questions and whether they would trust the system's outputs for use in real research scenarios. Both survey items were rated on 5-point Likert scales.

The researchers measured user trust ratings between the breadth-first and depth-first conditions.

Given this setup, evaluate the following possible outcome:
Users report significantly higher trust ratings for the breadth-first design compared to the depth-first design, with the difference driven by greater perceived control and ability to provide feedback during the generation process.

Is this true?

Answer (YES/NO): NO